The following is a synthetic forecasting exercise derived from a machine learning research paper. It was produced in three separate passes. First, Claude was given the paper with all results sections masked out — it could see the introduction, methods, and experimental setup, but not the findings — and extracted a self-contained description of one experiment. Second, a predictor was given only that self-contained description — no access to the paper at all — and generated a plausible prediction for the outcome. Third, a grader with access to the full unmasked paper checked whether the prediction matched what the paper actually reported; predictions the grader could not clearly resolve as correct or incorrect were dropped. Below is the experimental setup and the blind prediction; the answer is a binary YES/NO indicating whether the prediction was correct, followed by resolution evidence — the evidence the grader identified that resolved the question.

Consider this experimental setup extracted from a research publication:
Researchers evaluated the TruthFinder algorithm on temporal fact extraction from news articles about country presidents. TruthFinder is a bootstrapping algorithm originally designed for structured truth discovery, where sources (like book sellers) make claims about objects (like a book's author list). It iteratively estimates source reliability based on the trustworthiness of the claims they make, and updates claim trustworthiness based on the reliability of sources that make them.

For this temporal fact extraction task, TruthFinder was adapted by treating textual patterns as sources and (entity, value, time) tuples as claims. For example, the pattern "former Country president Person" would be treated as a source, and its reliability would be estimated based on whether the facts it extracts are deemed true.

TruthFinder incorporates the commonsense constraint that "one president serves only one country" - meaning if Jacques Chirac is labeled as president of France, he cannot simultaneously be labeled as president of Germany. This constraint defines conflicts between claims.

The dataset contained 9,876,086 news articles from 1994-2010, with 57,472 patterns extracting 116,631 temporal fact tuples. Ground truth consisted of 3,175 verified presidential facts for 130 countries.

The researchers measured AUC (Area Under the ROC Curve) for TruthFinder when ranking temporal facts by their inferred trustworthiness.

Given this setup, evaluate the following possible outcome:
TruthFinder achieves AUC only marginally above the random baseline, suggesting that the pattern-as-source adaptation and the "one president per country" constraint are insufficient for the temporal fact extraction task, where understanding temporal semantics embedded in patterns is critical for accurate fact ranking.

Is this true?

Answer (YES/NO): NO